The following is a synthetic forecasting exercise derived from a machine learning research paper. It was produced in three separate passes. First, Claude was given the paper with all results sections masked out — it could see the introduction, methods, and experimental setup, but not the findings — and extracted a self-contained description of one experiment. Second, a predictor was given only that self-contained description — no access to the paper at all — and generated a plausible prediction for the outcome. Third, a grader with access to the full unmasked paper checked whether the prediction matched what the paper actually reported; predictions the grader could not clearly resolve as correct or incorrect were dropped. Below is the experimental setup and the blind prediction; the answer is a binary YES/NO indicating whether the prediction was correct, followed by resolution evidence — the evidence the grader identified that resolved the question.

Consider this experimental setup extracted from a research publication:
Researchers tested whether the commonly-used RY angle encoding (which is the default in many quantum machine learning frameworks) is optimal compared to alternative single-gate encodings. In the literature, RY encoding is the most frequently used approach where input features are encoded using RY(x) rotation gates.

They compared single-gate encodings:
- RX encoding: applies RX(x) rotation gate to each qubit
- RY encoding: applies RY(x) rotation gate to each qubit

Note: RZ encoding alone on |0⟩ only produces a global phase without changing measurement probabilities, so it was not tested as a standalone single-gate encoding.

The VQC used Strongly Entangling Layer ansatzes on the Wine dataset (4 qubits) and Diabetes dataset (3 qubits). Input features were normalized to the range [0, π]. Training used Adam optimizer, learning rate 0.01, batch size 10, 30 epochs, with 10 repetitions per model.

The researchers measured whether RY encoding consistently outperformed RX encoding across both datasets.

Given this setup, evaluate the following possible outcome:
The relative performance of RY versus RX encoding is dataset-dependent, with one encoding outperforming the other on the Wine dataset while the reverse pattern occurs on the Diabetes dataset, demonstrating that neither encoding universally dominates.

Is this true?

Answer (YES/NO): NO